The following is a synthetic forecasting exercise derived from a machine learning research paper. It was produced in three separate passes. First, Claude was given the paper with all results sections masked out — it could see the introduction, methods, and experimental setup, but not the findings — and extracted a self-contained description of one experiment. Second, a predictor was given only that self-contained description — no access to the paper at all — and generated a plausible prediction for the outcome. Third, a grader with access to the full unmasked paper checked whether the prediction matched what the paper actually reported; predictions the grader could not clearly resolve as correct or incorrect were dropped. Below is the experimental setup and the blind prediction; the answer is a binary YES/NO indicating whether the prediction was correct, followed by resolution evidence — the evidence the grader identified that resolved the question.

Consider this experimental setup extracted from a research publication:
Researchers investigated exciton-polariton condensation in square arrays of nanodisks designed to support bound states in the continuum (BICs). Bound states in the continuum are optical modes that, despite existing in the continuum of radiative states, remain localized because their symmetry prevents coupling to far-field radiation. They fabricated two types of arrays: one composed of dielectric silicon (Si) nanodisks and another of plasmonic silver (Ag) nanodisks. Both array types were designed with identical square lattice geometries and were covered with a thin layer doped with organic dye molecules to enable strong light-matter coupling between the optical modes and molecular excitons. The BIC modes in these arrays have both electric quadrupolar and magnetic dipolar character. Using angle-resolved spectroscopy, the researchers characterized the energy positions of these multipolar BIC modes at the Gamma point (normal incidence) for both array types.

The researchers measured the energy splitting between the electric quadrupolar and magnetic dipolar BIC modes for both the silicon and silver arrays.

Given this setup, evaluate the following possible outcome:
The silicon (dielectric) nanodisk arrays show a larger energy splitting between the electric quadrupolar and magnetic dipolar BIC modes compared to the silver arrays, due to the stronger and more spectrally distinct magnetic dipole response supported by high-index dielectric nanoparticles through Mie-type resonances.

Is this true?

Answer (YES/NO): YES